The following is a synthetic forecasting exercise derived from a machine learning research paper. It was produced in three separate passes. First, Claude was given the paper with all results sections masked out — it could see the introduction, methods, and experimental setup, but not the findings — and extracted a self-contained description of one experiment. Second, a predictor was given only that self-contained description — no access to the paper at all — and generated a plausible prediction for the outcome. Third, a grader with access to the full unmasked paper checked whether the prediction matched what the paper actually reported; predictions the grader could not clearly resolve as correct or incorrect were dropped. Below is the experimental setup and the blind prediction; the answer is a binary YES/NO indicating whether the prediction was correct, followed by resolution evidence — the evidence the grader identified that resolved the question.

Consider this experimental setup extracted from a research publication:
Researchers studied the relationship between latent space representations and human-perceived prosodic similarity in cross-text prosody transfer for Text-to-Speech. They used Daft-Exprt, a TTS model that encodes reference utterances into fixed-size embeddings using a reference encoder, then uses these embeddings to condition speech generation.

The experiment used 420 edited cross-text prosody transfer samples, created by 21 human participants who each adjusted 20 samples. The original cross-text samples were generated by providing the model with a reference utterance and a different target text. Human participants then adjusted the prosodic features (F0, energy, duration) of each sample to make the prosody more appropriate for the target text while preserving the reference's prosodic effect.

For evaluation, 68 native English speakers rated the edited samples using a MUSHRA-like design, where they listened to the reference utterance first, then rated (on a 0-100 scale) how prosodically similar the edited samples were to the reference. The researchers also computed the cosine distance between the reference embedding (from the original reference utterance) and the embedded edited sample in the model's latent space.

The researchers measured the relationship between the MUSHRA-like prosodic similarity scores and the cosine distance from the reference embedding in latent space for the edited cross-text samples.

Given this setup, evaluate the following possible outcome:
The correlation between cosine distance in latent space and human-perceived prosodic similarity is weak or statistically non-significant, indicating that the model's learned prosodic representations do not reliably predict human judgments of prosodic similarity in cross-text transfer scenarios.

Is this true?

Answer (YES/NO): NO